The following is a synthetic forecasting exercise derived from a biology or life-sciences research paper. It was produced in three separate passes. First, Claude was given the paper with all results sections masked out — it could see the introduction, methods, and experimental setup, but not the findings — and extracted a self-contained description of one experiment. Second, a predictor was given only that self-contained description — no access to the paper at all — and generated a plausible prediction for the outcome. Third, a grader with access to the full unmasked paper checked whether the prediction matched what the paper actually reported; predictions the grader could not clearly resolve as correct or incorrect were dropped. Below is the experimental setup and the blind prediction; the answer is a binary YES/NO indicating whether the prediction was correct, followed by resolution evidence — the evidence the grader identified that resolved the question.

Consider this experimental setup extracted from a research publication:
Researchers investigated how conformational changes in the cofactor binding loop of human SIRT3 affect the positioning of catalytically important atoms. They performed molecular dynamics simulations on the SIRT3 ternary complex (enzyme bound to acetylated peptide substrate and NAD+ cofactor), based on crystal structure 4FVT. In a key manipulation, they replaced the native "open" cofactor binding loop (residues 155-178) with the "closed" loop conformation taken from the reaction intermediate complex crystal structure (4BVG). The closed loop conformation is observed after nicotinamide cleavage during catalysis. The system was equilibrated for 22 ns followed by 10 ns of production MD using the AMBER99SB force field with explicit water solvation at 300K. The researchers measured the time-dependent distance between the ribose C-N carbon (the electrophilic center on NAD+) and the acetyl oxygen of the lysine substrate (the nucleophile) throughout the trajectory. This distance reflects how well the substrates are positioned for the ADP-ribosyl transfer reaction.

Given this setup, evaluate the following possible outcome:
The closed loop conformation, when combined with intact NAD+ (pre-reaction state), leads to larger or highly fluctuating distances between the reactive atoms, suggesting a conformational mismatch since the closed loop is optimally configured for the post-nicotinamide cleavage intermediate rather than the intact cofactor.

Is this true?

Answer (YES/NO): NO